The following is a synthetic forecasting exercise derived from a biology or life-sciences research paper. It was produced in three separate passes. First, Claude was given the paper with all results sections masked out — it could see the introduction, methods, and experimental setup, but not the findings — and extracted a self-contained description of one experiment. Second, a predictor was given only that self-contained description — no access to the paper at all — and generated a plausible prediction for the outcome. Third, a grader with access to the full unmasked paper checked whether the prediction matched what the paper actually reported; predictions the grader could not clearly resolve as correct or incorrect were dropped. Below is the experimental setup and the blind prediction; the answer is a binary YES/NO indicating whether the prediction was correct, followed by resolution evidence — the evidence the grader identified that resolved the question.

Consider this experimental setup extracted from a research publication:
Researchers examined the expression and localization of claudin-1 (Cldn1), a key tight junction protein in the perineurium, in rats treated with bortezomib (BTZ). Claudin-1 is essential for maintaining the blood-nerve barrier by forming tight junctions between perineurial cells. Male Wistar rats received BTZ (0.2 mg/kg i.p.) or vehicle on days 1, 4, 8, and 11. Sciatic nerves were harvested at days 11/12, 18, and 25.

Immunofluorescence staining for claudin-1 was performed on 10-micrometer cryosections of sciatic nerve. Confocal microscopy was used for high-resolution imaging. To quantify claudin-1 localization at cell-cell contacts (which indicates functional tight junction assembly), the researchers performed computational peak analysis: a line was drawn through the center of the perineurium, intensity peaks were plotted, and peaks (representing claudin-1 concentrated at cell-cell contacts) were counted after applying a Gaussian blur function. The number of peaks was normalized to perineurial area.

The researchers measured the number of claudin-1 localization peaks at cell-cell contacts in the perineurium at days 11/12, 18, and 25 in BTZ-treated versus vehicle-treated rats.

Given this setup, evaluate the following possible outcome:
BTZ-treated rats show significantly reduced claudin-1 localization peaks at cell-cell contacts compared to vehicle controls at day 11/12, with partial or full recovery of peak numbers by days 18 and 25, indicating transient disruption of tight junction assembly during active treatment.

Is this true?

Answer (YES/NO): NO